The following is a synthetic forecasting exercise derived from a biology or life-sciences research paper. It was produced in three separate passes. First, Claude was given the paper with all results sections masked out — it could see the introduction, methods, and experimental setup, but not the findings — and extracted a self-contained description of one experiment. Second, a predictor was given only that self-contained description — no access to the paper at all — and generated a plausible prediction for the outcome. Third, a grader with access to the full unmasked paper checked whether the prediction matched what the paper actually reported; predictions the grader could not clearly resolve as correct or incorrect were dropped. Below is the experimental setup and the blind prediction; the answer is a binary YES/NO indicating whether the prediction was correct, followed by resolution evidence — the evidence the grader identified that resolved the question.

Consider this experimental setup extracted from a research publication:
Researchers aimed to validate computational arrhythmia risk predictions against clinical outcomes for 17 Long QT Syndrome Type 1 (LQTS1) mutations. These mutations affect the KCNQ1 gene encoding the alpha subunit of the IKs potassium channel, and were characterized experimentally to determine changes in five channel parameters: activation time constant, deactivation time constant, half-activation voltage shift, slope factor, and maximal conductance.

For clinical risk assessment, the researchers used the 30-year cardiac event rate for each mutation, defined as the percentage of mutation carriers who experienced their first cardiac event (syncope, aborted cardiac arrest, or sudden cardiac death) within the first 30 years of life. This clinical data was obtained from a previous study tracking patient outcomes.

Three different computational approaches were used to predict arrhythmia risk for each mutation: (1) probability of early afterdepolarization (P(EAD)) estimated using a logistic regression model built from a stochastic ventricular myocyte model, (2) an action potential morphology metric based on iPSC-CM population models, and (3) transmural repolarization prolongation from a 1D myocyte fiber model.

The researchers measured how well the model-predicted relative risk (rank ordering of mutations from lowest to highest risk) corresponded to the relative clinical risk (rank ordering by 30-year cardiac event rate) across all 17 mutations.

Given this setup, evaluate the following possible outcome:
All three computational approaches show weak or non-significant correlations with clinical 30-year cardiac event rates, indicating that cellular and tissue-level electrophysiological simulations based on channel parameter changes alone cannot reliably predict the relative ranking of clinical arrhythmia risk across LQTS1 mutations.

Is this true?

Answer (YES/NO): NO